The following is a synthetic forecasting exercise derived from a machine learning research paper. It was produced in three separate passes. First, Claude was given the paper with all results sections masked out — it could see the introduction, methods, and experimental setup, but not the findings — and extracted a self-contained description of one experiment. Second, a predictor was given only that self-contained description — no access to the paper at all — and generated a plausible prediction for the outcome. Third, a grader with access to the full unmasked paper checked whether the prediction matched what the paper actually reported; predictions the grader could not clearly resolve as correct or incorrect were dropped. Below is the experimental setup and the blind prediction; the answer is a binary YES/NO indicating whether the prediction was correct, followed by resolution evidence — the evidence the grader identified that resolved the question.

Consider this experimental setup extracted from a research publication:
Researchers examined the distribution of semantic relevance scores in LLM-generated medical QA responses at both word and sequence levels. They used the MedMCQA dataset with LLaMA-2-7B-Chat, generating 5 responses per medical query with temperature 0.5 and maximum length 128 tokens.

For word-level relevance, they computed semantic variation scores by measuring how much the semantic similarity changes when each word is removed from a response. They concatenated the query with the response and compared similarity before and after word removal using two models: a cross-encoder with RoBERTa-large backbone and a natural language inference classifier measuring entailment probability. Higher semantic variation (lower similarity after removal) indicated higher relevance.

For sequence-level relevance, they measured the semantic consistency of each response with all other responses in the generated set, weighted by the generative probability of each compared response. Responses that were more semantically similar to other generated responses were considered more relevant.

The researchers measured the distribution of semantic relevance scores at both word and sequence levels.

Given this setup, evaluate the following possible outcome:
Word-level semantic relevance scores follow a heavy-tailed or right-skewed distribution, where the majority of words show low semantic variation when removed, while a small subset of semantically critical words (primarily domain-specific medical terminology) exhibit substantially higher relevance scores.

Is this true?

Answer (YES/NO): NO